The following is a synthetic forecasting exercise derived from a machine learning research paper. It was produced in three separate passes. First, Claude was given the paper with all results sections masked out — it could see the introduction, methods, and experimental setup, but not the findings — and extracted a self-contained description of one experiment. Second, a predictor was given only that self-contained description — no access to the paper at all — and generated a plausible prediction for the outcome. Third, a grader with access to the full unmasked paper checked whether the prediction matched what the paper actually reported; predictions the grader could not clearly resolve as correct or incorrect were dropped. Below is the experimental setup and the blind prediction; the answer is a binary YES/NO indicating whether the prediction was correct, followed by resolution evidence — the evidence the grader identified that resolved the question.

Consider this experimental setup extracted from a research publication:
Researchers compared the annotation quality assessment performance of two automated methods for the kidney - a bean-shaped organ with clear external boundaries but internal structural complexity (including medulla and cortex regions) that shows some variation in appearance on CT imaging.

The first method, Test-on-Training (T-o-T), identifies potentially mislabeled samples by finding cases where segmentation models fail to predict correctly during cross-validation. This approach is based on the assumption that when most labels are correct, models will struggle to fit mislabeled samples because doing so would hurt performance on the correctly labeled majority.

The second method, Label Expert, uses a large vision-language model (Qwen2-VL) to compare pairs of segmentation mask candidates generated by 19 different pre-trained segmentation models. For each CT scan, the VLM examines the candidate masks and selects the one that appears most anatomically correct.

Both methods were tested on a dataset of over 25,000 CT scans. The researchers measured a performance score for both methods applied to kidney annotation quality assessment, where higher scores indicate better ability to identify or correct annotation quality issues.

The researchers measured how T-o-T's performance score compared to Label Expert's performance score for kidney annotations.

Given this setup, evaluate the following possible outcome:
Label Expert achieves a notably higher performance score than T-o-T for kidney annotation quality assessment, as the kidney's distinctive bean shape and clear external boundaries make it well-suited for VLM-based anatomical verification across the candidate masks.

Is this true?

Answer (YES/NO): YES